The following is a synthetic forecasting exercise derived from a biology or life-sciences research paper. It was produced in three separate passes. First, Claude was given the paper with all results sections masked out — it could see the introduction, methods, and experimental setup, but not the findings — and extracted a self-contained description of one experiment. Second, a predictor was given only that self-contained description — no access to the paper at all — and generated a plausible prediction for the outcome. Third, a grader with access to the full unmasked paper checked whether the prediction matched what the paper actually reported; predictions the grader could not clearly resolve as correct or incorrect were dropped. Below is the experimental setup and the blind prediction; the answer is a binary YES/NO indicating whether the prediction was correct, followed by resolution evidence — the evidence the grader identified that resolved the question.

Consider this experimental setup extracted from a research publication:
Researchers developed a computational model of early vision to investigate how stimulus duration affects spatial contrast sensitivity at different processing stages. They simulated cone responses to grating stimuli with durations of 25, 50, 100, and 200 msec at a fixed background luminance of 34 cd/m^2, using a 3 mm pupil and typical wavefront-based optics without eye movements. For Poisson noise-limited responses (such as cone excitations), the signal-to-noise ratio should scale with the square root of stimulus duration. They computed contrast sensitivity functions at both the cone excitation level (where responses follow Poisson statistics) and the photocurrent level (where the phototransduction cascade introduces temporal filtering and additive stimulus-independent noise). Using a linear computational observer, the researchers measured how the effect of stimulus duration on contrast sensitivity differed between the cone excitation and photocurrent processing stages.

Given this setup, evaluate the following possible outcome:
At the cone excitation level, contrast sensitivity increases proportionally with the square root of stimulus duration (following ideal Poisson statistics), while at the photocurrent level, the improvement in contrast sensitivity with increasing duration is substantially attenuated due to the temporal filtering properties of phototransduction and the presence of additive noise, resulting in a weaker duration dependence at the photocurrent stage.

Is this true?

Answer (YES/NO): NO